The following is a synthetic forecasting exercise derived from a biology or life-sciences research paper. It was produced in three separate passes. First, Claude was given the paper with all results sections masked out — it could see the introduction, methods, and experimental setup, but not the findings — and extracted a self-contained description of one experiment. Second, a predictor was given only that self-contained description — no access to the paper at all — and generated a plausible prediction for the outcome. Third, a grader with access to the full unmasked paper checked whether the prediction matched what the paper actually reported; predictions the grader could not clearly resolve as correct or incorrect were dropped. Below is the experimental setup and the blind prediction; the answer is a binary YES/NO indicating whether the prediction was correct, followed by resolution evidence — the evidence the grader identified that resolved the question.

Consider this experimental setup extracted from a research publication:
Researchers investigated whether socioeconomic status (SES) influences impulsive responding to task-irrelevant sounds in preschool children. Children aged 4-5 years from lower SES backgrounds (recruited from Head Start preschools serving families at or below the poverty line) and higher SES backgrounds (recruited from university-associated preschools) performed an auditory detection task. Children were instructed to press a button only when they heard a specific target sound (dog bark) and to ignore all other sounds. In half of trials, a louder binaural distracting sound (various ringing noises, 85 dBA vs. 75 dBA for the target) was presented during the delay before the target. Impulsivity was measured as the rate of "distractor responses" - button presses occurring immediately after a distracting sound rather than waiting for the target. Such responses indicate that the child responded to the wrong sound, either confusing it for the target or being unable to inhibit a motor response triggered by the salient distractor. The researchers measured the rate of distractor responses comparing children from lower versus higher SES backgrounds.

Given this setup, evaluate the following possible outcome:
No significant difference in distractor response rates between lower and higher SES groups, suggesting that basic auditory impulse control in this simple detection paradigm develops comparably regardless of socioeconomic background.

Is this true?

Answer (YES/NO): YES